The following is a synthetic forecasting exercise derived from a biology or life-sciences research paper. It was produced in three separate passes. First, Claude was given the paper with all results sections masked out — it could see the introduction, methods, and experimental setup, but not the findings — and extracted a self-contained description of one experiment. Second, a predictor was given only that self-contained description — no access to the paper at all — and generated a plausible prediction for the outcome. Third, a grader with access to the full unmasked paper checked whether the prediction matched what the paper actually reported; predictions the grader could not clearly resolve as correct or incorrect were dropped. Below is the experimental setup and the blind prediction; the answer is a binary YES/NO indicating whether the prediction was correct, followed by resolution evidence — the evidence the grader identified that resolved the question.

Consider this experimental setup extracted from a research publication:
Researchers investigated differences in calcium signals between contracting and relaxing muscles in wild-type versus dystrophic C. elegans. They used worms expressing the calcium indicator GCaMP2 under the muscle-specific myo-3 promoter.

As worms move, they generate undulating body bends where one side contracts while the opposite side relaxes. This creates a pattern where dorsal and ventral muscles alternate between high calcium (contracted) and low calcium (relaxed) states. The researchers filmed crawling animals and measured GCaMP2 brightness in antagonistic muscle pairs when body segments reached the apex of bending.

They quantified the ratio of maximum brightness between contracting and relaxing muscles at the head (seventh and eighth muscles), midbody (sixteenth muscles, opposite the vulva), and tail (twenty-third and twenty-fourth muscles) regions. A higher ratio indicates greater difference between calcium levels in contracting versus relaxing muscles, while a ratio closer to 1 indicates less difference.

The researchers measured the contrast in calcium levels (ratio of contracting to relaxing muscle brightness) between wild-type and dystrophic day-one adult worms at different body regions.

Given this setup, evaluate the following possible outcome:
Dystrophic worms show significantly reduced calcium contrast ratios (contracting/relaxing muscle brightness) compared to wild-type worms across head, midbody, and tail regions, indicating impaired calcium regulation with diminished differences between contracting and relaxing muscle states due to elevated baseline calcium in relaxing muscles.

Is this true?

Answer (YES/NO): NO